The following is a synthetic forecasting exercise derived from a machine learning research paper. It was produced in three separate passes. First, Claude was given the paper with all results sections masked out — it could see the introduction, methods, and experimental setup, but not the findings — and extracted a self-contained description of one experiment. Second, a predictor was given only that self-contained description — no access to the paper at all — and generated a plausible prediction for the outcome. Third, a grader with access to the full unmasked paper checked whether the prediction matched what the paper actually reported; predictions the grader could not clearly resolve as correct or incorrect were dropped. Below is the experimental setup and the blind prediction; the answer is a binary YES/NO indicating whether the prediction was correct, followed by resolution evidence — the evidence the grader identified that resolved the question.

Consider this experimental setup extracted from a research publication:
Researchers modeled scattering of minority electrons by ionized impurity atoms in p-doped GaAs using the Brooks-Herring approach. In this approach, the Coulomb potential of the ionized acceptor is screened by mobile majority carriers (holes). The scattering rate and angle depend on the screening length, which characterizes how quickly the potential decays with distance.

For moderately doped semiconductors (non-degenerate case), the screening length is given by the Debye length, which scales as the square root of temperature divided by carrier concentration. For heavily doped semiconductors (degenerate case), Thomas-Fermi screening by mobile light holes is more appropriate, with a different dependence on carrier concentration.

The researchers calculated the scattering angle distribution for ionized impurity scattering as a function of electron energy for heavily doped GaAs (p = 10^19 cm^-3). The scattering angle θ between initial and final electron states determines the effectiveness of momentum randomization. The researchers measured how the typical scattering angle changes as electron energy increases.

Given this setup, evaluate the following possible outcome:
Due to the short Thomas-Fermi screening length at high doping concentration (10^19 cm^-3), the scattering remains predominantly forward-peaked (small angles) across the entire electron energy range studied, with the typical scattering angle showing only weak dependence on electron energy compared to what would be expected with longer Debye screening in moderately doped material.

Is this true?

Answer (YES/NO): NO